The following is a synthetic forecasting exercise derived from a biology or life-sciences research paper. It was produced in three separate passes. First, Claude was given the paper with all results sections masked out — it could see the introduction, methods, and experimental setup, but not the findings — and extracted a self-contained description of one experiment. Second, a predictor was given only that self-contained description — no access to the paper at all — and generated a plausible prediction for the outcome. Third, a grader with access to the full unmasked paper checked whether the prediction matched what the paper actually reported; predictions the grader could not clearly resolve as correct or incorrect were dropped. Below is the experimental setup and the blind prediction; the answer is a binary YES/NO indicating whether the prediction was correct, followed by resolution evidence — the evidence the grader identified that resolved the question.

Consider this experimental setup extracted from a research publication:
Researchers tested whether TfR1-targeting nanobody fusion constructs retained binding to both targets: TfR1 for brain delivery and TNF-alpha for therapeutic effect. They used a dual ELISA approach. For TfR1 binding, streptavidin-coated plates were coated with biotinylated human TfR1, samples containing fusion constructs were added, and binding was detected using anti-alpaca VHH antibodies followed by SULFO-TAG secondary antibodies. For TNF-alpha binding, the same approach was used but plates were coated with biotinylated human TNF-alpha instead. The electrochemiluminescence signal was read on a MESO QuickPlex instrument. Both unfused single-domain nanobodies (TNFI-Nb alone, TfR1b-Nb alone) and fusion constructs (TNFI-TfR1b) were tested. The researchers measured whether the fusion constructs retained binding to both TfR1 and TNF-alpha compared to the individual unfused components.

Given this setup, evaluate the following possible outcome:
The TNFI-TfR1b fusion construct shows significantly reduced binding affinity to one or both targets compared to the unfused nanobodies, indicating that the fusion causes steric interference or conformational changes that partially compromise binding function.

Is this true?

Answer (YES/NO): YES